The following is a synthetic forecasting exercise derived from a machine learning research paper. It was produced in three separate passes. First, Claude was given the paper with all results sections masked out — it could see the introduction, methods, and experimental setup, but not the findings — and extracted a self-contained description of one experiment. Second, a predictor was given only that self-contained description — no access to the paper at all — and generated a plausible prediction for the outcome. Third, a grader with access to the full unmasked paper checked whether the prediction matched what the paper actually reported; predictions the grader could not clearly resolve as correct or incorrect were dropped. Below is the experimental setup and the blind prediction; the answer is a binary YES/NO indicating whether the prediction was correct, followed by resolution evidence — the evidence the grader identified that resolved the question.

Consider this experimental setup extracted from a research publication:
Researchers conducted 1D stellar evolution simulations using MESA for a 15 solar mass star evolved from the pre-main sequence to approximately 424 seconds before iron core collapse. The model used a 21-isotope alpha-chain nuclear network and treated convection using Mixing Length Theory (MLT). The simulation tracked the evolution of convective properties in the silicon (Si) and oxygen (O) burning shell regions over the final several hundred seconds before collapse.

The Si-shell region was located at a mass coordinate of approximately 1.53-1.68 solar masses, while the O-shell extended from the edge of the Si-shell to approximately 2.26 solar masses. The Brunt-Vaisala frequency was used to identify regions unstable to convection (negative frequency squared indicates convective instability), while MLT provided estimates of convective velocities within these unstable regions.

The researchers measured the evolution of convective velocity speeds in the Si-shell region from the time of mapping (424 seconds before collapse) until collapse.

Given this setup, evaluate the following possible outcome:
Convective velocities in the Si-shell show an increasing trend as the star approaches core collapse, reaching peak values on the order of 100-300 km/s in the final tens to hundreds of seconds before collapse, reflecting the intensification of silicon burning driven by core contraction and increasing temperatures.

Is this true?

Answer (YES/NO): YES